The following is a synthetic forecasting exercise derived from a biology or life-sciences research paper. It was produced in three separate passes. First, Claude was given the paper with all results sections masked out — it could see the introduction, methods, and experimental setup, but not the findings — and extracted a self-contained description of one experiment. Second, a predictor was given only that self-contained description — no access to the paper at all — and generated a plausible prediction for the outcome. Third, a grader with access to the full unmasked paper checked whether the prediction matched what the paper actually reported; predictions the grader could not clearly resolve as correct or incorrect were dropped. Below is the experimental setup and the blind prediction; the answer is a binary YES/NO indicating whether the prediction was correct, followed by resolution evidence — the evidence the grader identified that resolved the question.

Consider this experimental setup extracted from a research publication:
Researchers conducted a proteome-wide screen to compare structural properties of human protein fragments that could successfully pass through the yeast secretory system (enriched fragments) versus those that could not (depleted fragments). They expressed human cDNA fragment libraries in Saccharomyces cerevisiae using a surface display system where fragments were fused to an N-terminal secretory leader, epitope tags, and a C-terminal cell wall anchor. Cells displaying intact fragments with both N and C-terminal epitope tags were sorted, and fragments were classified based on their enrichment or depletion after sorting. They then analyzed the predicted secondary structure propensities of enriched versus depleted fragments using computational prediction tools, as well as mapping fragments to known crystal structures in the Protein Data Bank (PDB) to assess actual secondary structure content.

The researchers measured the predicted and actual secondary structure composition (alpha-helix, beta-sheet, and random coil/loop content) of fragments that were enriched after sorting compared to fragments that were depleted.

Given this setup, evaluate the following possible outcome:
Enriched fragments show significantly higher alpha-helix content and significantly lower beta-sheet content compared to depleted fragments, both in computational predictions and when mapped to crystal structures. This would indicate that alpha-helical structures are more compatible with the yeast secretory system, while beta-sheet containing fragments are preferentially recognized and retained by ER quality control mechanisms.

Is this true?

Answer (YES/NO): NO